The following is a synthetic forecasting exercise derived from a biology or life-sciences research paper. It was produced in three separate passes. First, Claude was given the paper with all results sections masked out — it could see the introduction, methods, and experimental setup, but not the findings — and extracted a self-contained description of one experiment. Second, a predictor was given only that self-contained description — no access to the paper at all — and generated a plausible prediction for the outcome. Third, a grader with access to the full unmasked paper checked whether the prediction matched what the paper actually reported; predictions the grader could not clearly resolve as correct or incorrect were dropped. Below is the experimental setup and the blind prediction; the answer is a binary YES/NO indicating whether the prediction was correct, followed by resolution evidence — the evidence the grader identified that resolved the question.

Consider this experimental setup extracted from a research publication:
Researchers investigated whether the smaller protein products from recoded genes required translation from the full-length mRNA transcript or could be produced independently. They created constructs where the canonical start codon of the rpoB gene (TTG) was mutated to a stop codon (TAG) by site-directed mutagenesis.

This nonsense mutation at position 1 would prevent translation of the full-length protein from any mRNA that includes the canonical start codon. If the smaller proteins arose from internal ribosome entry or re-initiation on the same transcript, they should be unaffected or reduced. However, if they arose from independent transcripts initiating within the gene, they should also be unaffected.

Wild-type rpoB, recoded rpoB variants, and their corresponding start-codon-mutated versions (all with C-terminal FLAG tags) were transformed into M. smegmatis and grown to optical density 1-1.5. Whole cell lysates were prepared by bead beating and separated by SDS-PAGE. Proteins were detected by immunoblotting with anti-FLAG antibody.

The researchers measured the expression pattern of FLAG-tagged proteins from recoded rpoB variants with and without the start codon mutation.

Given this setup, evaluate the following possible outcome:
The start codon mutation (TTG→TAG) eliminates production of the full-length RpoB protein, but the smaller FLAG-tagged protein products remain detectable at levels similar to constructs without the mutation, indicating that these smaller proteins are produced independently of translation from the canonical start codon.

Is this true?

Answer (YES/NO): YES